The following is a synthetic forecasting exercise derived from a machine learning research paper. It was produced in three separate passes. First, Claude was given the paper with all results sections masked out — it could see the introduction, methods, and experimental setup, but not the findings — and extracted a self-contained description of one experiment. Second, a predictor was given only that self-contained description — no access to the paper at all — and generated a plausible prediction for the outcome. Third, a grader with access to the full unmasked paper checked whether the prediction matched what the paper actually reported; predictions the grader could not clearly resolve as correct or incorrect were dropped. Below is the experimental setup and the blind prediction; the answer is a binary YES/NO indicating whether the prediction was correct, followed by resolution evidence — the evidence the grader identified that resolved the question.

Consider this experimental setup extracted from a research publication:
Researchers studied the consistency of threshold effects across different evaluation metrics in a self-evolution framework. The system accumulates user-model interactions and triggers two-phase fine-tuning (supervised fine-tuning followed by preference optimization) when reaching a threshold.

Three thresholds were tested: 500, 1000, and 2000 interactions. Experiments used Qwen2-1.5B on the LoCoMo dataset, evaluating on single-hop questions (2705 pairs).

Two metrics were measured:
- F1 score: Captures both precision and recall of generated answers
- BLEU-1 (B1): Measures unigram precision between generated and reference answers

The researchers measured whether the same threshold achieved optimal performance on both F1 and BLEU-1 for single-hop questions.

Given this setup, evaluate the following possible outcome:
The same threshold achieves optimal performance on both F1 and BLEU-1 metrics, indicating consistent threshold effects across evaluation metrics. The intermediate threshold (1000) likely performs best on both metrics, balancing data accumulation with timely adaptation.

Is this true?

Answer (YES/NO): YES